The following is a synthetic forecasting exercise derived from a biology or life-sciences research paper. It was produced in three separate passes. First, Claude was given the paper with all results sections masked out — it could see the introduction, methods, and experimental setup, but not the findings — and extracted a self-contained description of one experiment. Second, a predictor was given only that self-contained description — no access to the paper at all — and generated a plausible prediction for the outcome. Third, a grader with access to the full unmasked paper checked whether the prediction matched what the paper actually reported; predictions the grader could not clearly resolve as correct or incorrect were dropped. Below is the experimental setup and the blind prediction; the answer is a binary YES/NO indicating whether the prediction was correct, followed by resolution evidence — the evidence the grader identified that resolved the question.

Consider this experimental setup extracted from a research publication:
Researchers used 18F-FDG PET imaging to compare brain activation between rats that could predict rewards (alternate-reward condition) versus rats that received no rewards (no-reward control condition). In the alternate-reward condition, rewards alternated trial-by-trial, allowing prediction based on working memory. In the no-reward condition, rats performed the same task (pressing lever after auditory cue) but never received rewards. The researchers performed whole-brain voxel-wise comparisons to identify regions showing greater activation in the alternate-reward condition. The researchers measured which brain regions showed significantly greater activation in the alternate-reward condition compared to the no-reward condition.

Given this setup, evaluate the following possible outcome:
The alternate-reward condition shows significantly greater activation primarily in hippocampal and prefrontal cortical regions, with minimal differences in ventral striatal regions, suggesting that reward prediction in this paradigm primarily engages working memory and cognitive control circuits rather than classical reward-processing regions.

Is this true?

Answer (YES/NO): NO